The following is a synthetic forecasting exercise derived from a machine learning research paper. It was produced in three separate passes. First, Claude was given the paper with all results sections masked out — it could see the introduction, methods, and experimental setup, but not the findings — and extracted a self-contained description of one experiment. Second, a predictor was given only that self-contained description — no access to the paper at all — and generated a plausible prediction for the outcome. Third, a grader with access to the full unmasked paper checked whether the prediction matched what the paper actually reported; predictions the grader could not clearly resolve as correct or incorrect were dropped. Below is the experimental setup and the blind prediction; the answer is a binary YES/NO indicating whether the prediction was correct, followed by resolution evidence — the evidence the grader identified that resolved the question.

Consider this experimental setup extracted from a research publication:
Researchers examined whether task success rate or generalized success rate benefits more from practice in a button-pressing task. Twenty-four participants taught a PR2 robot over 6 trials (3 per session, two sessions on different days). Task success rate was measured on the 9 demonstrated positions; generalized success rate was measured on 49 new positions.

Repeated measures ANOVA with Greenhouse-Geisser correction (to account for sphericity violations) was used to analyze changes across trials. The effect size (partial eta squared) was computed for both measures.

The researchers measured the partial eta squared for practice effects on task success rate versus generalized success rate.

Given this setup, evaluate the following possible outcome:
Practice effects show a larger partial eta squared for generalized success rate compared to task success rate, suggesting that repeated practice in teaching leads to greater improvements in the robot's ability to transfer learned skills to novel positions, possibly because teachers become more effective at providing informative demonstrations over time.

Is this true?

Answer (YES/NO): NO